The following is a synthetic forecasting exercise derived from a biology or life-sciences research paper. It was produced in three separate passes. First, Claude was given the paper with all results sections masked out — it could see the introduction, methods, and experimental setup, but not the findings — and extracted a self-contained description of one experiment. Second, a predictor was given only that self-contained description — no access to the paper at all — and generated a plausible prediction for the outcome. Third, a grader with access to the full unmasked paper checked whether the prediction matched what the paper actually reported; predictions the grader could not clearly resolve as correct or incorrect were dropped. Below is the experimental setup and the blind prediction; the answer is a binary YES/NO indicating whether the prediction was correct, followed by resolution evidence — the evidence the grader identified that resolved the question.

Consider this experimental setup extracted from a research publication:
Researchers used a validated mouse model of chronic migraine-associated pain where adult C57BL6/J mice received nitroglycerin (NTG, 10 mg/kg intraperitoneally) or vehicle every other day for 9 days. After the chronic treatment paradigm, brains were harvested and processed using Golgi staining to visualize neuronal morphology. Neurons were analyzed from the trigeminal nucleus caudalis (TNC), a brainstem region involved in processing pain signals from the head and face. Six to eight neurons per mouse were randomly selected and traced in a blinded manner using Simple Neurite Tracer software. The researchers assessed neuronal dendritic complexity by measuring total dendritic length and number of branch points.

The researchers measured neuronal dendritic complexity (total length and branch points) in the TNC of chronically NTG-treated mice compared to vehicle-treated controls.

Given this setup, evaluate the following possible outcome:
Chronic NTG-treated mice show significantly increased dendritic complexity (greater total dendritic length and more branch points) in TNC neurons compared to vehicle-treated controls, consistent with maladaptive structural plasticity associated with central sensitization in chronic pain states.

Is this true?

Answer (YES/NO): NO